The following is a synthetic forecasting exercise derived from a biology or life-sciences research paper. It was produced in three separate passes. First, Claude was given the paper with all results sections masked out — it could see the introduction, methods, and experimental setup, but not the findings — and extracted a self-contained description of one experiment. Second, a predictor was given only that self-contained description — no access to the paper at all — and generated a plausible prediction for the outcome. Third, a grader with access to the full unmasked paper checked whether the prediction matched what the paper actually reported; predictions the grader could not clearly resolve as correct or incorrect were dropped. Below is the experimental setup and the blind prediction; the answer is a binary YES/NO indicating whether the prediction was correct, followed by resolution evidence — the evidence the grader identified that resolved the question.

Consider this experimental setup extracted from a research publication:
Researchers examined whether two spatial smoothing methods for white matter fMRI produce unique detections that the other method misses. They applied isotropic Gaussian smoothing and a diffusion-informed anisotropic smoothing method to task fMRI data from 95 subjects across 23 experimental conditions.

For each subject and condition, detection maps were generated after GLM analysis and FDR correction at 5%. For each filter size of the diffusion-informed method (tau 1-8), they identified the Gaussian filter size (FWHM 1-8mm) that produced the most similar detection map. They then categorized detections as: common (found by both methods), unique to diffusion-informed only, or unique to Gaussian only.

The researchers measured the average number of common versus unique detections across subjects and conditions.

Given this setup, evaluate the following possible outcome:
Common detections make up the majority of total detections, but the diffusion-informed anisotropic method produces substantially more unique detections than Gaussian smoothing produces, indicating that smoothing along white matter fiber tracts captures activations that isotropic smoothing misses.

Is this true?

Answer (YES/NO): NO